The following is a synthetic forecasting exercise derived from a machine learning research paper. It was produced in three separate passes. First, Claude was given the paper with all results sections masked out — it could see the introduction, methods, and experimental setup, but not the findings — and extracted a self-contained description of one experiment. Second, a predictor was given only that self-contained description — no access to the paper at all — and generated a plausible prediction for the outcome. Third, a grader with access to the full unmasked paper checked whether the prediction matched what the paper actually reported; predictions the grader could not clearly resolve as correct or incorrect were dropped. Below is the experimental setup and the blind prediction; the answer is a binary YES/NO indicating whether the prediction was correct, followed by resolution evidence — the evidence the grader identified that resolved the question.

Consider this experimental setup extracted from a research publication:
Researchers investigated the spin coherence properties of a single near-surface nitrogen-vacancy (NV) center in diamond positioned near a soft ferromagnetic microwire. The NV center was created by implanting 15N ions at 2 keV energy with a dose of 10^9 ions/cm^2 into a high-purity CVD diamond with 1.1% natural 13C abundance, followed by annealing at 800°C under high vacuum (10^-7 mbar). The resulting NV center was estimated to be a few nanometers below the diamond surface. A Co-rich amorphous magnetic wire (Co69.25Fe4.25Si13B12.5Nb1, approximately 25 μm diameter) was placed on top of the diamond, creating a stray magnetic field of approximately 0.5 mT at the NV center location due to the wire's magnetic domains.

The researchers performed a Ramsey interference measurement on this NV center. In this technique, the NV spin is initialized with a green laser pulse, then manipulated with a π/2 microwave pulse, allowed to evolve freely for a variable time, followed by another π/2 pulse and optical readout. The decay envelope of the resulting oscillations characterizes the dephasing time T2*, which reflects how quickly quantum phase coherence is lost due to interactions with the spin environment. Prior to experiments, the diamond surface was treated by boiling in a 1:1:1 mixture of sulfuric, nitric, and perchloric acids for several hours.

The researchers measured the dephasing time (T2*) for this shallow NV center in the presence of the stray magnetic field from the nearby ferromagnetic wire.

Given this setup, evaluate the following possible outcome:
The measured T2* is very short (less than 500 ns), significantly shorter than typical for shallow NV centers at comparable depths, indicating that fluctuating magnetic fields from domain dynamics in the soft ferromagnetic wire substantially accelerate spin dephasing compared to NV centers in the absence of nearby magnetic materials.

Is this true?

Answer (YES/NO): NO